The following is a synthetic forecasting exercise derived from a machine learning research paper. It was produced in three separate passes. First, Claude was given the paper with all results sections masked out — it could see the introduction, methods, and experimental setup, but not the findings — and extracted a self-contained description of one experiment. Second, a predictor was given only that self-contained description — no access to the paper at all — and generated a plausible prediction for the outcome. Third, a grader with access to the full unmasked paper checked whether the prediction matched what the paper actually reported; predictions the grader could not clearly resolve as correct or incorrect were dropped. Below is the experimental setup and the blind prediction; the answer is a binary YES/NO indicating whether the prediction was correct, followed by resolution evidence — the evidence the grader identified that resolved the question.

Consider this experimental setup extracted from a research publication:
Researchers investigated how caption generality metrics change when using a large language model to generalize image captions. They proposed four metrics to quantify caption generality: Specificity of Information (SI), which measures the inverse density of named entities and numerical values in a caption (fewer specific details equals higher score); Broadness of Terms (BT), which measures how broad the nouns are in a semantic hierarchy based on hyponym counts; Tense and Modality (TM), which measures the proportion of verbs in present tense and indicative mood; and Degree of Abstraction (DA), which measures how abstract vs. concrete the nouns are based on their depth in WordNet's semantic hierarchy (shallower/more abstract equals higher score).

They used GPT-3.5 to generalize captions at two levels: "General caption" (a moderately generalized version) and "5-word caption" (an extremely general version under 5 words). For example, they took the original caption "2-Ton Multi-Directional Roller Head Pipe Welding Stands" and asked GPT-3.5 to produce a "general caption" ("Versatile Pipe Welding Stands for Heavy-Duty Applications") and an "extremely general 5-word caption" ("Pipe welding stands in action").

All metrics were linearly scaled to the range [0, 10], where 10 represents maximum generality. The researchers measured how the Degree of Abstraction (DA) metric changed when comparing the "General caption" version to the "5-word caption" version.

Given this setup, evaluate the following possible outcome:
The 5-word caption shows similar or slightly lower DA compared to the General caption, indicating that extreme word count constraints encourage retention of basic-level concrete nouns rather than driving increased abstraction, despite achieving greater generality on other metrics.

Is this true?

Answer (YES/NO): YES